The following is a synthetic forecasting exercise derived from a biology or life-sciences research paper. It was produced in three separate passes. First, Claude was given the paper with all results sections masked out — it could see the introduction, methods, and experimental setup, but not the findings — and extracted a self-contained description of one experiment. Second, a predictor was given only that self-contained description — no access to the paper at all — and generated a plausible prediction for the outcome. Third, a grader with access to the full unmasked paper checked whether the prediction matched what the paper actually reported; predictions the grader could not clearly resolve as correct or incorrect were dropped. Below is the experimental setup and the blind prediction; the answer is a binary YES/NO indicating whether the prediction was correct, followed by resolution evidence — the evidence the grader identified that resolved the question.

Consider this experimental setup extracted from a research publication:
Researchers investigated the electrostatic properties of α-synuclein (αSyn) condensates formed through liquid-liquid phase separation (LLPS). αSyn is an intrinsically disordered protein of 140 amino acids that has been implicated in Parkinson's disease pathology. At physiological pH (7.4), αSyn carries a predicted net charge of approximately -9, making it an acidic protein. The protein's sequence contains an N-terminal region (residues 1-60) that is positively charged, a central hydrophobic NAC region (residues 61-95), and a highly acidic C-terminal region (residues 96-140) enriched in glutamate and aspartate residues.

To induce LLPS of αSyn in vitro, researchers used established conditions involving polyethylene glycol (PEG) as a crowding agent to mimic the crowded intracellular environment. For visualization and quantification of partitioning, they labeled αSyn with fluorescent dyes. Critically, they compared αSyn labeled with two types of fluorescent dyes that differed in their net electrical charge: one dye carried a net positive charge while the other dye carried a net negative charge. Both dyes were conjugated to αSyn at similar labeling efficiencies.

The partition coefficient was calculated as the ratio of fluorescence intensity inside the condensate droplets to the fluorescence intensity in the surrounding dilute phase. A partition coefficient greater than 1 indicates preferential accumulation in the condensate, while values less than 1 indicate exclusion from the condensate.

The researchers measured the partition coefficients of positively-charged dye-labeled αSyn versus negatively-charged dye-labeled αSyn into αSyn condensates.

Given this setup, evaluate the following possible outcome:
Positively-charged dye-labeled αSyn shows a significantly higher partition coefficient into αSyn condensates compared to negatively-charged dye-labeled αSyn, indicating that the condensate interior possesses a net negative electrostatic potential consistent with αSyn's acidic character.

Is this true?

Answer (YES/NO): YES